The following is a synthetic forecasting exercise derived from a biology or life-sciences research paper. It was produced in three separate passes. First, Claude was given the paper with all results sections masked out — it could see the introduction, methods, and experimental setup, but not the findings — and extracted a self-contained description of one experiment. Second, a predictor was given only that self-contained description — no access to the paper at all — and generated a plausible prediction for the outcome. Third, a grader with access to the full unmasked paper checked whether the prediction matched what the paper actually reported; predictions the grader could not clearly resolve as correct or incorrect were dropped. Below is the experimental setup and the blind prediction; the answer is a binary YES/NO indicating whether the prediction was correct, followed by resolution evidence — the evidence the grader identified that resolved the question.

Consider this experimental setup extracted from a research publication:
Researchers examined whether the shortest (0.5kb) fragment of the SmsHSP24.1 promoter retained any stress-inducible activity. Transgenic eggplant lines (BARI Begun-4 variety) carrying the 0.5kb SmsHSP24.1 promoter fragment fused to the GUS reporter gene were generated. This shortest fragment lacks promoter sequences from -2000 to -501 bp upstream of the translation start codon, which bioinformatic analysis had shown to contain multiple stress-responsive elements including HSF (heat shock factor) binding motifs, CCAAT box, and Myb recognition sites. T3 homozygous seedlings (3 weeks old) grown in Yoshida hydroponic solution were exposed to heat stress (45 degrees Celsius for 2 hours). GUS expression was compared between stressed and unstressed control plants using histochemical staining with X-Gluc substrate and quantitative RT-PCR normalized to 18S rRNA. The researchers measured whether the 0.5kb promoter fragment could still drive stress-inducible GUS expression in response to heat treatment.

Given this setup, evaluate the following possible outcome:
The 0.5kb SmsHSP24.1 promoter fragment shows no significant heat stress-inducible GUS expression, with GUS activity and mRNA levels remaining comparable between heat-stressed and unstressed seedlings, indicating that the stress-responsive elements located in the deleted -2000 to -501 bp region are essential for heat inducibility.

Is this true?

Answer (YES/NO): NO